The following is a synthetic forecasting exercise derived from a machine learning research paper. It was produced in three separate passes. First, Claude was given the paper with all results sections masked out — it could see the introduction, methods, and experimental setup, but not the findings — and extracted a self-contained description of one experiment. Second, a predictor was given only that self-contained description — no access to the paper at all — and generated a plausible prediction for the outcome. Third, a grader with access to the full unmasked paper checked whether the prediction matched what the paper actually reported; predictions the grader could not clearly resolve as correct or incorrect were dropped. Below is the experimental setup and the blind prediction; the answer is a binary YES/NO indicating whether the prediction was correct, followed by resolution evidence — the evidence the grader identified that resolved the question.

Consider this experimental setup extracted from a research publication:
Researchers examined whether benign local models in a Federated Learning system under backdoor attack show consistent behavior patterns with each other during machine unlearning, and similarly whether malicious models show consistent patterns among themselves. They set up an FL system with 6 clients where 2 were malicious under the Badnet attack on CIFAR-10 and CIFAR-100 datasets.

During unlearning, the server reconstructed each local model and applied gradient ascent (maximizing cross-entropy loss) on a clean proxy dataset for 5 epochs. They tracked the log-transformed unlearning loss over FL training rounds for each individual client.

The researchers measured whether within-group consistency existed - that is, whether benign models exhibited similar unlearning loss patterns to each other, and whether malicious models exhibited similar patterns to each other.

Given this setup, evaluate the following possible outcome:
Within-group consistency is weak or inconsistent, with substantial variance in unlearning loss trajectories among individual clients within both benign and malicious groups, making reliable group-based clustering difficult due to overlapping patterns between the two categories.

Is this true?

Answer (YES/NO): NO